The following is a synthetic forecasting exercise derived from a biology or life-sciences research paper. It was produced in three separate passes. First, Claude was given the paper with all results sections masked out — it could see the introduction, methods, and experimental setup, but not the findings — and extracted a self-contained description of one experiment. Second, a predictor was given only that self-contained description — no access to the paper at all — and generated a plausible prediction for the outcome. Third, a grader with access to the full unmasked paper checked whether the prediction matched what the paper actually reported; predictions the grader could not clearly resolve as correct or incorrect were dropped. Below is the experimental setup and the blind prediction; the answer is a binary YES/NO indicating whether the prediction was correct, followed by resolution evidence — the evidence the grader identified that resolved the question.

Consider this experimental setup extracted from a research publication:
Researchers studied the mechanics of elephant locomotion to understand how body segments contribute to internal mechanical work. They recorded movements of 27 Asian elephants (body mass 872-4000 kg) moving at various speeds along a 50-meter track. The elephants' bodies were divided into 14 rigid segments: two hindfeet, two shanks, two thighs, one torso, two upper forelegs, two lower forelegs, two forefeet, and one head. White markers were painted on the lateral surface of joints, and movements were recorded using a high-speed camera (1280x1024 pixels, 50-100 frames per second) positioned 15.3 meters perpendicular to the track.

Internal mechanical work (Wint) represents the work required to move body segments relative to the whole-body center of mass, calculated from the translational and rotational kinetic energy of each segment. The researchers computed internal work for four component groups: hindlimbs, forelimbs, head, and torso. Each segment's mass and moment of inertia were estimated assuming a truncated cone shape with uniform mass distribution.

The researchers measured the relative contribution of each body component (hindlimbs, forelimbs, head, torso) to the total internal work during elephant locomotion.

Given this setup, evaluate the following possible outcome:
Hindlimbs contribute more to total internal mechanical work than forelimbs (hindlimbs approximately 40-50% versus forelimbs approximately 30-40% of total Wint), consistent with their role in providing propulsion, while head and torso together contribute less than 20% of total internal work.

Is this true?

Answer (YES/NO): NO